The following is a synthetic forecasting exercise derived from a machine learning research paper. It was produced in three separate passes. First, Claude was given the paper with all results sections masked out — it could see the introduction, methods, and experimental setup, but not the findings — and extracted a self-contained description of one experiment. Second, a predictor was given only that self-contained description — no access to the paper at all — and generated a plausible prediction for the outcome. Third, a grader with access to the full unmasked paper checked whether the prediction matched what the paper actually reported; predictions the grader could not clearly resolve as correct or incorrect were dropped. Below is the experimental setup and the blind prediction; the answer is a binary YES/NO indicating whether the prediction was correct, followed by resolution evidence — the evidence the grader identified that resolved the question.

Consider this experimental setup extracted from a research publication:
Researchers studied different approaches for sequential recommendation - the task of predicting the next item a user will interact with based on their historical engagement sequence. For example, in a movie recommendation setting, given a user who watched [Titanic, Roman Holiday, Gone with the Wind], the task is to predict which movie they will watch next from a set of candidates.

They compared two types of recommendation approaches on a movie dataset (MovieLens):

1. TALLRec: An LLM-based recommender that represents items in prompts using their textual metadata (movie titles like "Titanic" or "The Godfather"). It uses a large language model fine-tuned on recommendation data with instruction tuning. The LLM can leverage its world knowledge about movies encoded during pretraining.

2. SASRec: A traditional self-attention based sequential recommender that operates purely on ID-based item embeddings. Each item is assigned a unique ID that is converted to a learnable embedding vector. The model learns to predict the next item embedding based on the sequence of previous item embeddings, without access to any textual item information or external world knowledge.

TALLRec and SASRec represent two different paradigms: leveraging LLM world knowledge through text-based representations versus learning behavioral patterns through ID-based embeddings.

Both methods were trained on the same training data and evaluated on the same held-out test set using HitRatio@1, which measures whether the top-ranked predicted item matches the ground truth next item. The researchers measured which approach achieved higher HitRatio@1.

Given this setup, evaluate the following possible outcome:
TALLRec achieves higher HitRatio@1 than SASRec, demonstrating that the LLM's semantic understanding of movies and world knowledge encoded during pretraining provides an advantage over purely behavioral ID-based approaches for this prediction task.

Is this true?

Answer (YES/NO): YES